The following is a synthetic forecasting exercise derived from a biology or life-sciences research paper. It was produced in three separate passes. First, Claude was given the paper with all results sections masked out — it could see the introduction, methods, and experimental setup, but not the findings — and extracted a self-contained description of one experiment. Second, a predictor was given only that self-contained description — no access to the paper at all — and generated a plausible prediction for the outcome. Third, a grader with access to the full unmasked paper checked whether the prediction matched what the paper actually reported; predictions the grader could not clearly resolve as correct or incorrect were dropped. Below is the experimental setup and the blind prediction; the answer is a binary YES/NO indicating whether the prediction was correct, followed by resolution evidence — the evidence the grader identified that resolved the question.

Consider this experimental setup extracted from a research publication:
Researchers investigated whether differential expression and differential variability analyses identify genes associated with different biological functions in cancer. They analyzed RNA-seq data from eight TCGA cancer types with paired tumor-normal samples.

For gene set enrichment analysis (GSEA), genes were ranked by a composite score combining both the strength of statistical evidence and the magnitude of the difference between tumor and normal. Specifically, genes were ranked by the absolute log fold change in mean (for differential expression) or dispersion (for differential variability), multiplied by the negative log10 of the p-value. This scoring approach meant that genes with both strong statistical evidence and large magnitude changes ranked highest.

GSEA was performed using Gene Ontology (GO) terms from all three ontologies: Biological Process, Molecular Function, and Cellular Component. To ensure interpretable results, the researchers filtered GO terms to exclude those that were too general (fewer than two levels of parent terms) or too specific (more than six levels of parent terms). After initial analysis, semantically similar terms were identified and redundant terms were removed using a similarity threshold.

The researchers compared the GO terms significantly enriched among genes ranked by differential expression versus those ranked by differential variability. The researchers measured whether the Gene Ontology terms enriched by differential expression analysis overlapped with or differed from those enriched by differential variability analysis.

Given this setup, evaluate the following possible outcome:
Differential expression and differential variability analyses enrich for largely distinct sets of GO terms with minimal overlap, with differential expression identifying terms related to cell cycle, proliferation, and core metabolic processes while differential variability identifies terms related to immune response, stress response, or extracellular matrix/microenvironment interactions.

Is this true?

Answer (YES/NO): NO